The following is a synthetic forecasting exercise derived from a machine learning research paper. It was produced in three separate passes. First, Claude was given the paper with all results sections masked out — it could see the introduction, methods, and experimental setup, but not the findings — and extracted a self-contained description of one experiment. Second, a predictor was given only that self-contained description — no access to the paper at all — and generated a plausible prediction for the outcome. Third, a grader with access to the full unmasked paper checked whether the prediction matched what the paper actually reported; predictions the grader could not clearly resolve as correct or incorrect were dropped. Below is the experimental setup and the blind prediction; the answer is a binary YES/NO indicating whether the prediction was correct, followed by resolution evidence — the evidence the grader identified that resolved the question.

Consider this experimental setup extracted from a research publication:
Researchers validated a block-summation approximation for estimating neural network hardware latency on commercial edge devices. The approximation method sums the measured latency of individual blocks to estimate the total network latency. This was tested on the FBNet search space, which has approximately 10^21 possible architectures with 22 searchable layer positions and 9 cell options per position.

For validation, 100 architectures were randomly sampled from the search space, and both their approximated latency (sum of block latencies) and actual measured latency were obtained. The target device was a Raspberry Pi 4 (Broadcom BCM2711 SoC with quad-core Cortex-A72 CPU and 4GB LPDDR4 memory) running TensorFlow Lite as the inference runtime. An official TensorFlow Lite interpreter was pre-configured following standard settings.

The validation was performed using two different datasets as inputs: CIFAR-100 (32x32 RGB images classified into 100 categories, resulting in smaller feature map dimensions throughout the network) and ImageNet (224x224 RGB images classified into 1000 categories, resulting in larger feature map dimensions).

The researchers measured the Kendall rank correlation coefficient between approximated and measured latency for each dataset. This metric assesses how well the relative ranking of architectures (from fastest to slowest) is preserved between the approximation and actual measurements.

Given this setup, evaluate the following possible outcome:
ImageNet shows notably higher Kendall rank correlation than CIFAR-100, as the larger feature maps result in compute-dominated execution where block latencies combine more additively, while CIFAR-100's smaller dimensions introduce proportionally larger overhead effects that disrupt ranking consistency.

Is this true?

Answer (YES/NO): YES